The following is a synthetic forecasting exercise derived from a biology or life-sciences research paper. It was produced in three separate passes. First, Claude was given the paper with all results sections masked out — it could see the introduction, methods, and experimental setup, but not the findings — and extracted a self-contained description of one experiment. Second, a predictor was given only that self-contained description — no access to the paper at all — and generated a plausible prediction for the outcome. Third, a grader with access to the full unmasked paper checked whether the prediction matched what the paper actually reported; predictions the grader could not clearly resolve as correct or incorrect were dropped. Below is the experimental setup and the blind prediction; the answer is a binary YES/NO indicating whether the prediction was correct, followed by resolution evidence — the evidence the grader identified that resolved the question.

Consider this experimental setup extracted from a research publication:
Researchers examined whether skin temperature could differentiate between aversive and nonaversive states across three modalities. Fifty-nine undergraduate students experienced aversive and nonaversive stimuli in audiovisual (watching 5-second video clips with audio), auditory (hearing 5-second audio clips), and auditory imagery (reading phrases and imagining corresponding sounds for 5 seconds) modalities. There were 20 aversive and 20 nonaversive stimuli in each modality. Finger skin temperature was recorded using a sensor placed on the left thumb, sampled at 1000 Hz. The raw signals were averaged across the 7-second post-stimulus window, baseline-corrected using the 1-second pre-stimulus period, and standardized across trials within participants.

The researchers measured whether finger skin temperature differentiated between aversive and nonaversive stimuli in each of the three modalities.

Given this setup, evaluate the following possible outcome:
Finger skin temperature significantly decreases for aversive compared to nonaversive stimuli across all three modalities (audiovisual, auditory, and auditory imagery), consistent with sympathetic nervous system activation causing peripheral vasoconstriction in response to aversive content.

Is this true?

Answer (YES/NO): NO